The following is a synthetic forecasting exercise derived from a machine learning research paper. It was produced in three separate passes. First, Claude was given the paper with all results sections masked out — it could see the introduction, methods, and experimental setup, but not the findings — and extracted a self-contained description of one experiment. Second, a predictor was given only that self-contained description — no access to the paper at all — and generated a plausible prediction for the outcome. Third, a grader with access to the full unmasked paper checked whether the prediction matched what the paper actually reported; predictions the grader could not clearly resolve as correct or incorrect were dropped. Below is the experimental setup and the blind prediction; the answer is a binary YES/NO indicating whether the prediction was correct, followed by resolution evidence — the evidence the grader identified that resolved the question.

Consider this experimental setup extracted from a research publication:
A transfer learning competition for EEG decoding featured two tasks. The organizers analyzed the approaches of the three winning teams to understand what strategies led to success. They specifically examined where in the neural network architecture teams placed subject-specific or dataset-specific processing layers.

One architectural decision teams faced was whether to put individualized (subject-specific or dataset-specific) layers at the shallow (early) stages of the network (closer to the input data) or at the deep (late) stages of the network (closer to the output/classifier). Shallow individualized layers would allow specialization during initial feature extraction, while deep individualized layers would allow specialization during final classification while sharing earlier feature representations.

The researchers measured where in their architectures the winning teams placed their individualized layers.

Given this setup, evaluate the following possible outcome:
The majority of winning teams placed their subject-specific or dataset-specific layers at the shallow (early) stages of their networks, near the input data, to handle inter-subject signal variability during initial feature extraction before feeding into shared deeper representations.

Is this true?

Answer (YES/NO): NO